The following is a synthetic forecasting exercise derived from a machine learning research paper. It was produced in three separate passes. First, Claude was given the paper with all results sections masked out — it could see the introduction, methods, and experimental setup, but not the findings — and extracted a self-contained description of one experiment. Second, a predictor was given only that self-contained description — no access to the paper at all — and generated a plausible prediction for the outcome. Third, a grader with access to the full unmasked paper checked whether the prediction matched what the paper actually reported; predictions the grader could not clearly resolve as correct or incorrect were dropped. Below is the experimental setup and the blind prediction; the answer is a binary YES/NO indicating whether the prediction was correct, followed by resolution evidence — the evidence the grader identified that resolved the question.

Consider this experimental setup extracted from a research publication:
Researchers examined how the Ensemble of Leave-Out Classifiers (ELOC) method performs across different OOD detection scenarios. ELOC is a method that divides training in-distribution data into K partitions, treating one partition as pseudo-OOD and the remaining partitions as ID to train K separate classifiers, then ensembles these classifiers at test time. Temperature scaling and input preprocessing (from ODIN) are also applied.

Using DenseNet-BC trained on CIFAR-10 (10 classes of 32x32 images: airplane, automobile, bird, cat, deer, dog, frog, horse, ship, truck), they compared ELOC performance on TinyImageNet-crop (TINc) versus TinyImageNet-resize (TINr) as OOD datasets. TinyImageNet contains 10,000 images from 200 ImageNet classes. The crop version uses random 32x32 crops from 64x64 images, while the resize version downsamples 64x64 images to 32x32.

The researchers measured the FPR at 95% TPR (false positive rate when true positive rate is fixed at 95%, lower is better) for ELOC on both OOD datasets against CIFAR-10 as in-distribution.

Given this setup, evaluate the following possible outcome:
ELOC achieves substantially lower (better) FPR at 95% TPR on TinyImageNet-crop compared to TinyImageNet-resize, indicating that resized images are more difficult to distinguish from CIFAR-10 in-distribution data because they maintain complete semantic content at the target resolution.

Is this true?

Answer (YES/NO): YES